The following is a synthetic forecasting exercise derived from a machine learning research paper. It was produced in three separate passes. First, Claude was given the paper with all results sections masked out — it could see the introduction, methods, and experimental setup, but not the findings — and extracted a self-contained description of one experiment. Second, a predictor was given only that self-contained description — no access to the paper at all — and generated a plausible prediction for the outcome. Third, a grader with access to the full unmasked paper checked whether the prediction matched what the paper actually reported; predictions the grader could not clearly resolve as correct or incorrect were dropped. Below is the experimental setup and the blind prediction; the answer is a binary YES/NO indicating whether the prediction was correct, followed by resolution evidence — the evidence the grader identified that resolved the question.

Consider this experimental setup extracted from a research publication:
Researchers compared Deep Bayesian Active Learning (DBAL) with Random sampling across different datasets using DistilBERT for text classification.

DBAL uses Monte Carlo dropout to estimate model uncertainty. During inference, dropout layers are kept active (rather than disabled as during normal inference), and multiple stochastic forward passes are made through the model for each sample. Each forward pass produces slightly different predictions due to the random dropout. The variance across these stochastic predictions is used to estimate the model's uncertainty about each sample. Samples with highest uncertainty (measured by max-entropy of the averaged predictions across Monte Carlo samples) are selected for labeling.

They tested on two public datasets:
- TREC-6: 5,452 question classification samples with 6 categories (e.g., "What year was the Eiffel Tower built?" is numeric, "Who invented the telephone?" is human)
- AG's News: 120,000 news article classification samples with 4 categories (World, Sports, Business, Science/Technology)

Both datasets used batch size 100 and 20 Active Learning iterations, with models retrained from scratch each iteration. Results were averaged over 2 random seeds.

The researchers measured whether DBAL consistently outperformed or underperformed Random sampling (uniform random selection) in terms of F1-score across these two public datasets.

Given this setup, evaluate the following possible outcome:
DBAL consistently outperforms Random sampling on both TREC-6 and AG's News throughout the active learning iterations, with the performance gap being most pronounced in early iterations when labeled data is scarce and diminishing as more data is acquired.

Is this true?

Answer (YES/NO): NO